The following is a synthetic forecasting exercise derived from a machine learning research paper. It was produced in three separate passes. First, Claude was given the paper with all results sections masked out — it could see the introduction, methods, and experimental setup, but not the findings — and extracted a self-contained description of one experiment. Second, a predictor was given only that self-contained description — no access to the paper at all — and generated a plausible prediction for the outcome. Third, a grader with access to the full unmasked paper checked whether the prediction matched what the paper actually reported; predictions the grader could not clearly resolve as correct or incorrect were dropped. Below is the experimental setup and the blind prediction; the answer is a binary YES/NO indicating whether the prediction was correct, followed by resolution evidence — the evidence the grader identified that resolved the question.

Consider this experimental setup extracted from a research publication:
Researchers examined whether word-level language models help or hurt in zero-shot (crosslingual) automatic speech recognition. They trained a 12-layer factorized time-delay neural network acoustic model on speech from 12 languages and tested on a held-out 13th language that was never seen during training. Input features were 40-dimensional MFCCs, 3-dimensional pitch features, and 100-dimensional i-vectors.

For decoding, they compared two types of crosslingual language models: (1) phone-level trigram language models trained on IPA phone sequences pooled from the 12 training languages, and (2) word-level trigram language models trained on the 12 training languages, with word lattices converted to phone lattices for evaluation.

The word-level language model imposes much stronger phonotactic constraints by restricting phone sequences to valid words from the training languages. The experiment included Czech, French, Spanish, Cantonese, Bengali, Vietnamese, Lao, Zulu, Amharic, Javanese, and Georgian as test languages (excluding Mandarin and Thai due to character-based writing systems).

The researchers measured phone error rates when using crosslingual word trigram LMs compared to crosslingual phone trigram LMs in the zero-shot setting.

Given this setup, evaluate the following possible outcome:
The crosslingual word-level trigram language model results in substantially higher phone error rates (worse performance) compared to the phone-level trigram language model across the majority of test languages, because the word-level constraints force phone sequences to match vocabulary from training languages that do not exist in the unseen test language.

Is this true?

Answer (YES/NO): YES